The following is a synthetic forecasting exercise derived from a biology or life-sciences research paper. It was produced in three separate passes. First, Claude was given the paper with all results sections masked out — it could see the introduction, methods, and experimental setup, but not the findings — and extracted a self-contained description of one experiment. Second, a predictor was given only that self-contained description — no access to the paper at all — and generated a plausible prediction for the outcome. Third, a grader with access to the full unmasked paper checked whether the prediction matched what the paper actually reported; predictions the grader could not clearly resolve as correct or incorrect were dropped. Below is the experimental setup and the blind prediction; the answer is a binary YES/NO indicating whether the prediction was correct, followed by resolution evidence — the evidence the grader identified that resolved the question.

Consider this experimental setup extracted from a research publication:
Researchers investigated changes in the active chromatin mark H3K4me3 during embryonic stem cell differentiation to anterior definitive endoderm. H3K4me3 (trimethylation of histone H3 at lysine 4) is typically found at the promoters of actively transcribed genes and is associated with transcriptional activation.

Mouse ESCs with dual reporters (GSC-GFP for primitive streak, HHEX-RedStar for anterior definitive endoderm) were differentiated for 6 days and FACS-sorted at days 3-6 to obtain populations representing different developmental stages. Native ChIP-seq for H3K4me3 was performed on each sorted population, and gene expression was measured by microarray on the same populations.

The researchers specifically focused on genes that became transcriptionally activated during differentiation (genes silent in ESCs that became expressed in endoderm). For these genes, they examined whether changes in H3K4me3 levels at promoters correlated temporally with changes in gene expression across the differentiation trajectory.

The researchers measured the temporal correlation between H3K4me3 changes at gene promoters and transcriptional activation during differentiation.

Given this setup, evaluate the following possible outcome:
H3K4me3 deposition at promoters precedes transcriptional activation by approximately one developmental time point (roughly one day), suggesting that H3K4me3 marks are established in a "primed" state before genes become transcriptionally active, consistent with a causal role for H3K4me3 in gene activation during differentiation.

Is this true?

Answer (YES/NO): NO